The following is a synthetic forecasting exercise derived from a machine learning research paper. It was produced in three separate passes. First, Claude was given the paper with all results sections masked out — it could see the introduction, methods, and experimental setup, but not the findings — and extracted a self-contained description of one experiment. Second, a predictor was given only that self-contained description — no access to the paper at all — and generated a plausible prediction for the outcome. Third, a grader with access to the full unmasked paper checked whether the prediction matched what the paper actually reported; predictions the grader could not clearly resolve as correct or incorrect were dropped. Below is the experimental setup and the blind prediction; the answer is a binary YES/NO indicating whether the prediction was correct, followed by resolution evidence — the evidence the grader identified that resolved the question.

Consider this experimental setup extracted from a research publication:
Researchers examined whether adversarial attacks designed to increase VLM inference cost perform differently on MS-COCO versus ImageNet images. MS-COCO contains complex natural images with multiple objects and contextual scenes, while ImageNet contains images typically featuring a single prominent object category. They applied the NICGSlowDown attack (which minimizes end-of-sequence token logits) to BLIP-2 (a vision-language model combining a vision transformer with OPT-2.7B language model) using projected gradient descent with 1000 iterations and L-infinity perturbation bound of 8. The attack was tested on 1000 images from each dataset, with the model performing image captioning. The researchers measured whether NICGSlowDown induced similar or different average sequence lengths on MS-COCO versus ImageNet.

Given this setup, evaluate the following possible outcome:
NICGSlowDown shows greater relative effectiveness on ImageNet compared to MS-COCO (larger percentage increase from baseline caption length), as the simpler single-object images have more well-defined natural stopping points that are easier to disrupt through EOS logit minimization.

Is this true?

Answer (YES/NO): YES